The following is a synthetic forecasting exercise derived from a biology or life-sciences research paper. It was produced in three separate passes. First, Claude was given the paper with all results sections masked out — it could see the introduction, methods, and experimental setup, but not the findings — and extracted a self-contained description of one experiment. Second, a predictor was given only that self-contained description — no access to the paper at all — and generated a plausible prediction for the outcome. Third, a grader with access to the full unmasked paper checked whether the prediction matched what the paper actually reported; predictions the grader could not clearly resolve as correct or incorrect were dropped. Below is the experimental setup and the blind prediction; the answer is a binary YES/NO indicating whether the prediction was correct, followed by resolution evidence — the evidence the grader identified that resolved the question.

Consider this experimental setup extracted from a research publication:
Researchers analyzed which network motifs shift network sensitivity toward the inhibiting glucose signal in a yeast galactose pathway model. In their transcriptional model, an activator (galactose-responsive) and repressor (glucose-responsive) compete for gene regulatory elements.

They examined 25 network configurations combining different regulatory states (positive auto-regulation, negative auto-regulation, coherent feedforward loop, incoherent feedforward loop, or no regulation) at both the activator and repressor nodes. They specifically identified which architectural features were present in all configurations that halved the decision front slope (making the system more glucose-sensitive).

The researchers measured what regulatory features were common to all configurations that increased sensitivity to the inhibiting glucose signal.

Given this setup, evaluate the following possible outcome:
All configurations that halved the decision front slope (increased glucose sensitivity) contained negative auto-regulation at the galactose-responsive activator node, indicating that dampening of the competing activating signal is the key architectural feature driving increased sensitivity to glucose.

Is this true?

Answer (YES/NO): NO